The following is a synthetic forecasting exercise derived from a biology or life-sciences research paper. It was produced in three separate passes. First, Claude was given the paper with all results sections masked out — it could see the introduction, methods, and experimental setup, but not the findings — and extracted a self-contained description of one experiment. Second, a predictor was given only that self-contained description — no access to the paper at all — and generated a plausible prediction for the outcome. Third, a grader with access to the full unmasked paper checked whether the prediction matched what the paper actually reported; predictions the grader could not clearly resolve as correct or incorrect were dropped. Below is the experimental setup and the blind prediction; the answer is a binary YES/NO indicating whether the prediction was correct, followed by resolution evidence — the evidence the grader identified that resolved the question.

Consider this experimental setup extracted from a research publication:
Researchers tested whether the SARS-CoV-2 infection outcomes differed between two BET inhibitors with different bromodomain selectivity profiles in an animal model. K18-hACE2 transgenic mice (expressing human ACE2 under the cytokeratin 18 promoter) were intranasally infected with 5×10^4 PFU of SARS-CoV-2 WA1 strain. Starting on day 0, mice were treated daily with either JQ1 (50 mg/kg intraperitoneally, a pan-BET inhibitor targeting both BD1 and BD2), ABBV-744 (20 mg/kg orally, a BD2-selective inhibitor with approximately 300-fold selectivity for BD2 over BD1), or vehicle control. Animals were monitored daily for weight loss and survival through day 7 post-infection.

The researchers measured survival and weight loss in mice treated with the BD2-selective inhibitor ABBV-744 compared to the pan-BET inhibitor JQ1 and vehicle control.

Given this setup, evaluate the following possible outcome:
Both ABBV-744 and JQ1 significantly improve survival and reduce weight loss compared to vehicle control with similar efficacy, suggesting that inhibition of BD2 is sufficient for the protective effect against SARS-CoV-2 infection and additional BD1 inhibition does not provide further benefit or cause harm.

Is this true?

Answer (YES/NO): NO